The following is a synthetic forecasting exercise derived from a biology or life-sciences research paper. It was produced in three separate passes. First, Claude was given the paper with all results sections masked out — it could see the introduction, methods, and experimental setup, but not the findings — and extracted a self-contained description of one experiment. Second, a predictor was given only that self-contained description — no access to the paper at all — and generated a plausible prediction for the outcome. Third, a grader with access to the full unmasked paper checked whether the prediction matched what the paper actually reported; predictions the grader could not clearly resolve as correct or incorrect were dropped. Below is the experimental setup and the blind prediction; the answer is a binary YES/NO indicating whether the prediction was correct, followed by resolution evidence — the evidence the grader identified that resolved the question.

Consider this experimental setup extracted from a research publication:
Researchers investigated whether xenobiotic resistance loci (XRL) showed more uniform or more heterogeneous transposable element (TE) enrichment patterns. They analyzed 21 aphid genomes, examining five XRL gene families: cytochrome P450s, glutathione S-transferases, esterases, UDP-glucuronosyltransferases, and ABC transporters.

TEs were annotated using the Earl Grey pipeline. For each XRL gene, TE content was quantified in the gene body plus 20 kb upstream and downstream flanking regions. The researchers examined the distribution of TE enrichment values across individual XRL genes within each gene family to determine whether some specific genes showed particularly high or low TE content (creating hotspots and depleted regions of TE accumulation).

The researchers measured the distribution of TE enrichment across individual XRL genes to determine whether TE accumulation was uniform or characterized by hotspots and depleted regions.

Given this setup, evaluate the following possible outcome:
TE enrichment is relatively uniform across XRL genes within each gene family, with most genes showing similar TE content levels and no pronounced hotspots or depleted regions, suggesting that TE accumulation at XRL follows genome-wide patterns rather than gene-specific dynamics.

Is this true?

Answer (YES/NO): NO